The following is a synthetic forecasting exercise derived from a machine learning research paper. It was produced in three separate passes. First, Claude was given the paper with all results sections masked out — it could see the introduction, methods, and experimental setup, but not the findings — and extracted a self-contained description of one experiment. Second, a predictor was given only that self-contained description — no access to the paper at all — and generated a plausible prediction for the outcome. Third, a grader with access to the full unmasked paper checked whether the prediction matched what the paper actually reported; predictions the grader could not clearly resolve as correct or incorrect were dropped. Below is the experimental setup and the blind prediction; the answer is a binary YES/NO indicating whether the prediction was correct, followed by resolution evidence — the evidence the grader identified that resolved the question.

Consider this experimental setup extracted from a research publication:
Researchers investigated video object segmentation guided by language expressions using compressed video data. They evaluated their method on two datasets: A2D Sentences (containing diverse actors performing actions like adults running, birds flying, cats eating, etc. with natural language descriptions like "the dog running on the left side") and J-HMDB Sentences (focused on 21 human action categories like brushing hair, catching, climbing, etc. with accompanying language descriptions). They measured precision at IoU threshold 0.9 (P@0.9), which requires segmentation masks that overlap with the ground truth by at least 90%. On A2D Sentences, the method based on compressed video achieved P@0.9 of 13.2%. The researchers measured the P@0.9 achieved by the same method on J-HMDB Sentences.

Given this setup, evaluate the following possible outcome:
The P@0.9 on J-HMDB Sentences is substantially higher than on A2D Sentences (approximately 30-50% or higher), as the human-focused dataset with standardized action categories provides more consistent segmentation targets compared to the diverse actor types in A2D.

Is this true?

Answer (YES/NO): NO